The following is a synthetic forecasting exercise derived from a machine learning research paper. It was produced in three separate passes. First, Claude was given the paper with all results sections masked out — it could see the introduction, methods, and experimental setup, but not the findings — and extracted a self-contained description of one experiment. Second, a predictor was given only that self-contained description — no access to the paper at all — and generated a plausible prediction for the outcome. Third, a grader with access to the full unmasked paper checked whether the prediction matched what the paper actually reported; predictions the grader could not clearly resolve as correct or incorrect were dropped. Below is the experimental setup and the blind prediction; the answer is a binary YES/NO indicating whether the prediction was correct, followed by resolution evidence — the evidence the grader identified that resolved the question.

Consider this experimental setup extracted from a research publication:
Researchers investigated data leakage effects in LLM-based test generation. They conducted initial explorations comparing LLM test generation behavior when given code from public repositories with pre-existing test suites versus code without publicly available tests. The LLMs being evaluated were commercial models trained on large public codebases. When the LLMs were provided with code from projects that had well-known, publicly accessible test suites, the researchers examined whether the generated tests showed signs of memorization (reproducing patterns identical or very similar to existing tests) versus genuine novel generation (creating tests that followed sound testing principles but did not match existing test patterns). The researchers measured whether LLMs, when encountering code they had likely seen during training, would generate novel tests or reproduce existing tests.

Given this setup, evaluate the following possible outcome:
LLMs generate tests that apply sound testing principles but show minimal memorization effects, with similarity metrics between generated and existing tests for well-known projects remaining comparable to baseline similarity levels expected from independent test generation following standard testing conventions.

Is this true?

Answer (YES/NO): NO